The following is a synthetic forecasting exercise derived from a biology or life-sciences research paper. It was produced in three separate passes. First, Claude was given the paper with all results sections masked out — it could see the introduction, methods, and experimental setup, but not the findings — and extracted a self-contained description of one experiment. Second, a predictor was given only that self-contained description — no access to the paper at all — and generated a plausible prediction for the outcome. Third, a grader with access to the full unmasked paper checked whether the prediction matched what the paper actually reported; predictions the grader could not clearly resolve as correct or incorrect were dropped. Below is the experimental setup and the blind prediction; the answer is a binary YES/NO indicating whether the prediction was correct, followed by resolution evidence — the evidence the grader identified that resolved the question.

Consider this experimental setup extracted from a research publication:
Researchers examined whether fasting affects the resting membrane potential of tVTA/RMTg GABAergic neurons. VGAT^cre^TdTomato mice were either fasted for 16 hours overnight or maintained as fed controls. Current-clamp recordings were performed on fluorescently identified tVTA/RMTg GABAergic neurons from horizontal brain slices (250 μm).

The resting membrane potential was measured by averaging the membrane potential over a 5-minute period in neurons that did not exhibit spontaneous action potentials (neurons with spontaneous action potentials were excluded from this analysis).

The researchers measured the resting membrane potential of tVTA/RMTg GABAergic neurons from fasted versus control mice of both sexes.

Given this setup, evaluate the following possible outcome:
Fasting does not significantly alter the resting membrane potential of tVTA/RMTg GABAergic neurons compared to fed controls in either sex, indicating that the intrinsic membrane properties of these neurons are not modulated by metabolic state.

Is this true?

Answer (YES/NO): NO